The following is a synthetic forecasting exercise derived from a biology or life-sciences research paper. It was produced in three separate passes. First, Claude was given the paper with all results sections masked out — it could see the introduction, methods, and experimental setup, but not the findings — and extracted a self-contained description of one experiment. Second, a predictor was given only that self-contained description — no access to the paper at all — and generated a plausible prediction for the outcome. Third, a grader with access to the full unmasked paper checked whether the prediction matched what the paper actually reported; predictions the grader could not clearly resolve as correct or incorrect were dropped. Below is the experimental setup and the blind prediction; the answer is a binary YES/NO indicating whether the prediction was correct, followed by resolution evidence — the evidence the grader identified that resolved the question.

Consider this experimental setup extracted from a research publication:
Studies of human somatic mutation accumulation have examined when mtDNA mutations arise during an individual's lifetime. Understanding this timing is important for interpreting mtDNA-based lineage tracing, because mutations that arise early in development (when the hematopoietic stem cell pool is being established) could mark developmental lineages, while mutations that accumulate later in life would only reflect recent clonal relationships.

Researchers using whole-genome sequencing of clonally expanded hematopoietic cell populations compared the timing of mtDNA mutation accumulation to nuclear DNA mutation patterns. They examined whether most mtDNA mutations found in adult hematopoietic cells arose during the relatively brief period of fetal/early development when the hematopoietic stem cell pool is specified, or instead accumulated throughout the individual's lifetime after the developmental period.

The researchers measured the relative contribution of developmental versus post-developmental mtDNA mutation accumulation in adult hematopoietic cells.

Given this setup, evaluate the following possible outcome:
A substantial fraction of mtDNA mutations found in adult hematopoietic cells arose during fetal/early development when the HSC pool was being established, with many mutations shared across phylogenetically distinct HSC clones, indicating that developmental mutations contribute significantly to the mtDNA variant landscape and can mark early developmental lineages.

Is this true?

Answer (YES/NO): NO